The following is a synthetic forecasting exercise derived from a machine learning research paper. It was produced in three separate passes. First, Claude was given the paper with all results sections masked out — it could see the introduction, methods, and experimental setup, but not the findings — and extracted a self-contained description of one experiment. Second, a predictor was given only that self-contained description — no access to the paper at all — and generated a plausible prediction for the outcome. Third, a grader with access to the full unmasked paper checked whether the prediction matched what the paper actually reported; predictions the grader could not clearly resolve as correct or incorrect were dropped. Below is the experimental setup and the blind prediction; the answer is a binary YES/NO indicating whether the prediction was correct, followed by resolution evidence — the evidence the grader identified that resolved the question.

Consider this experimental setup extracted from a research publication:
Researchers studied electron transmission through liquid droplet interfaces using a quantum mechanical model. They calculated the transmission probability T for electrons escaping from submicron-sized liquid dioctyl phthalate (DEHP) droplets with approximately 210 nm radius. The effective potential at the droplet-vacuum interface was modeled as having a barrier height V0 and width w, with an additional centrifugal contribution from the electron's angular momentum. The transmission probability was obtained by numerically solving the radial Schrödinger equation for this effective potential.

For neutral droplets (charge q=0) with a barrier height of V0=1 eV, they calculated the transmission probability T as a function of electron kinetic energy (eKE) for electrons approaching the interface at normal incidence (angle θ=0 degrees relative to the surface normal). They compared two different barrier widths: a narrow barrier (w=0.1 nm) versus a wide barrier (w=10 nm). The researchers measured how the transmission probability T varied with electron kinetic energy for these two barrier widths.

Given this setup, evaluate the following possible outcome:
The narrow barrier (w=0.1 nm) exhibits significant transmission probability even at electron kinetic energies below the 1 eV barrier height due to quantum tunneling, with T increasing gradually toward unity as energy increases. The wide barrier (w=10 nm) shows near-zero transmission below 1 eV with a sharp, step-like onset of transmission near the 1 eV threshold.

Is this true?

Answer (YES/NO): NO